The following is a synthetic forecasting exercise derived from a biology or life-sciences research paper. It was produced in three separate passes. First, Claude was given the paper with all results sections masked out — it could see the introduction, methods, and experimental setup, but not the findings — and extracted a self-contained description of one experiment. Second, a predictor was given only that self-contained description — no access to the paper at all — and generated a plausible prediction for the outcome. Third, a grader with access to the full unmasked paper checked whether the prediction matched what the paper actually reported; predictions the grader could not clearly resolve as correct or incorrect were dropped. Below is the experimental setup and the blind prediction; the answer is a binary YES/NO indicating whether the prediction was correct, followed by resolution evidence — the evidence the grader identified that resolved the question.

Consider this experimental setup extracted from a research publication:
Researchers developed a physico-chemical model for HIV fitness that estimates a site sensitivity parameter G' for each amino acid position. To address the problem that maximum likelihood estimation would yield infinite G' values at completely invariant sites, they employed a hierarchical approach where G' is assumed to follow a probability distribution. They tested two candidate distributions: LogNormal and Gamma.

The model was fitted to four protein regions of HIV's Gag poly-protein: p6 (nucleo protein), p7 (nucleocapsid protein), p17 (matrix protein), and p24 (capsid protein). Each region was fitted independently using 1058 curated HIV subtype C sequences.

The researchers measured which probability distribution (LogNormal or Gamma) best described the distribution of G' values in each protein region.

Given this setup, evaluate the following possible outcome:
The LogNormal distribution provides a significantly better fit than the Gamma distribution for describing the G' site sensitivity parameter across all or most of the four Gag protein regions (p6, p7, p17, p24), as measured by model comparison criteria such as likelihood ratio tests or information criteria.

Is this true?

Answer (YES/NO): NO